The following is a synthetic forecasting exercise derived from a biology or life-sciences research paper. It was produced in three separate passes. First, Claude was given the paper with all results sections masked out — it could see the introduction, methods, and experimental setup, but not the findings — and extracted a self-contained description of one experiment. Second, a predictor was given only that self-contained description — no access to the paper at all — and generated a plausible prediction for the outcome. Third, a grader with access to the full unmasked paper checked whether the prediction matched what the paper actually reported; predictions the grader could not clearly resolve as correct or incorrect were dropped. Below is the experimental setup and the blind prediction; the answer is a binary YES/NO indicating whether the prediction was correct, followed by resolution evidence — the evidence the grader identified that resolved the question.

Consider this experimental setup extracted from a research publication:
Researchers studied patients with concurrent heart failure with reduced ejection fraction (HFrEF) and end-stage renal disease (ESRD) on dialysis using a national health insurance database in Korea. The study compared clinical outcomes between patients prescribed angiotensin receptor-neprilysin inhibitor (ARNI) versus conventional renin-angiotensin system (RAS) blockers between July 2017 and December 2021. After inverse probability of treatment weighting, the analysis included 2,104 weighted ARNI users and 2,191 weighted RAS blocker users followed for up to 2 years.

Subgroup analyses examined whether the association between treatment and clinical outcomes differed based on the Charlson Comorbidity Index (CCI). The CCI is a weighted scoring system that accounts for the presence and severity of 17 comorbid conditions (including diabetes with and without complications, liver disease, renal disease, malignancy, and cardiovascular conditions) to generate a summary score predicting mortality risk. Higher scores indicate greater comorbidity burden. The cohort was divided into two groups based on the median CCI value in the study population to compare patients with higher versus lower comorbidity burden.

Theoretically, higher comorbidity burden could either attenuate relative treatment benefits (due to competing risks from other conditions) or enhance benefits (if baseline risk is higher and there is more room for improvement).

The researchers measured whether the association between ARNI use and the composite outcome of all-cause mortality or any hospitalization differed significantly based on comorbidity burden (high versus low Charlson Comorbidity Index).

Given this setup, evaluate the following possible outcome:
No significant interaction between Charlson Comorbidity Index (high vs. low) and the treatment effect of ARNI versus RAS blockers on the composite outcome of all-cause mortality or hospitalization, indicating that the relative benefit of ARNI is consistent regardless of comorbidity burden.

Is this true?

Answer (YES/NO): YES